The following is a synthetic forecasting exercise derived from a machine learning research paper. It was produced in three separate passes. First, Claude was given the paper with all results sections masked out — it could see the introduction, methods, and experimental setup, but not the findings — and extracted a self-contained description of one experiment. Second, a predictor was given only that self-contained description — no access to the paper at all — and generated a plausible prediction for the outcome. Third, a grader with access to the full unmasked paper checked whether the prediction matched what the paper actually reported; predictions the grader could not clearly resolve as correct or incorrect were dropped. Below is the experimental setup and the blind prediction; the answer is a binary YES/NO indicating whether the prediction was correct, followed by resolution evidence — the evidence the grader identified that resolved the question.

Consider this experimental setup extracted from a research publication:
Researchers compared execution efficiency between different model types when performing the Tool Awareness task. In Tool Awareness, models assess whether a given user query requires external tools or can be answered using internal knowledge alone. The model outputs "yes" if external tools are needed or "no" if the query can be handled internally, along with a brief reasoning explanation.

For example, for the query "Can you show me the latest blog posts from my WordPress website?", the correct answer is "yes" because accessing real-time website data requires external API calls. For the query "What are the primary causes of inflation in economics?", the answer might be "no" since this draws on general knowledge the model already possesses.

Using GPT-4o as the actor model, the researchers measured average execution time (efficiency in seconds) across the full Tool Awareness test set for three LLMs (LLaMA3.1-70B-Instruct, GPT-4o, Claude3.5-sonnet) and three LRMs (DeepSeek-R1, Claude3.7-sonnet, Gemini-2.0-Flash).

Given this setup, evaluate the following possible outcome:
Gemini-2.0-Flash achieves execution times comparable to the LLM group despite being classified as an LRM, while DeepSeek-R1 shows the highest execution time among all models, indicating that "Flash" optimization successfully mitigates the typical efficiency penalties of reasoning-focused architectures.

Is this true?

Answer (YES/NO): NO